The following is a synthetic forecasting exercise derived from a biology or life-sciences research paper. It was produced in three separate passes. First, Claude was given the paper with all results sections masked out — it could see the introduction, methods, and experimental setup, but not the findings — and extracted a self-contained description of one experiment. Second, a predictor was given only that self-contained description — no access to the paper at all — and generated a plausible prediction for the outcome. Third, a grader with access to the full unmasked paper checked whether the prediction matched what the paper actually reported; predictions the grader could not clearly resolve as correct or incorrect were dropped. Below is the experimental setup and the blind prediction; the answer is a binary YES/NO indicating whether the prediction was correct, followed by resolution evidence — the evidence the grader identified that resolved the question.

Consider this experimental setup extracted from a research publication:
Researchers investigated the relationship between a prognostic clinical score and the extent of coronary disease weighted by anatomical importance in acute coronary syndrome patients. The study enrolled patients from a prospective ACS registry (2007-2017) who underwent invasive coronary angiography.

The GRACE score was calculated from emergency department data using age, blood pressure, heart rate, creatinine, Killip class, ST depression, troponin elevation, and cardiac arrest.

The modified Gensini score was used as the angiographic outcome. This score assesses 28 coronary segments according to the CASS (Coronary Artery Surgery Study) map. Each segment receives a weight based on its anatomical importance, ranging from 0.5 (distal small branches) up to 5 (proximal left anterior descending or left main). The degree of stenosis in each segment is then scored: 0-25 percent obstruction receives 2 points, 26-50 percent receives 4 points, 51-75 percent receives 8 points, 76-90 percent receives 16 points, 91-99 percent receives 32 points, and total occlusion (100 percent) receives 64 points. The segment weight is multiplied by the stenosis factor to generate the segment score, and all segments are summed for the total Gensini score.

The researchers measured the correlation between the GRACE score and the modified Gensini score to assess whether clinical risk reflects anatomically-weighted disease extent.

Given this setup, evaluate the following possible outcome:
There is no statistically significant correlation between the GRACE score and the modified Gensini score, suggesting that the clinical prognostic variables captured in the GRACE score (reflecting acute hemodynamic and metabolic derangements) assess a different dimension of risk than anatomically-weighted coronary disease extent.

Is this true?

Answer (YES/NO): NO